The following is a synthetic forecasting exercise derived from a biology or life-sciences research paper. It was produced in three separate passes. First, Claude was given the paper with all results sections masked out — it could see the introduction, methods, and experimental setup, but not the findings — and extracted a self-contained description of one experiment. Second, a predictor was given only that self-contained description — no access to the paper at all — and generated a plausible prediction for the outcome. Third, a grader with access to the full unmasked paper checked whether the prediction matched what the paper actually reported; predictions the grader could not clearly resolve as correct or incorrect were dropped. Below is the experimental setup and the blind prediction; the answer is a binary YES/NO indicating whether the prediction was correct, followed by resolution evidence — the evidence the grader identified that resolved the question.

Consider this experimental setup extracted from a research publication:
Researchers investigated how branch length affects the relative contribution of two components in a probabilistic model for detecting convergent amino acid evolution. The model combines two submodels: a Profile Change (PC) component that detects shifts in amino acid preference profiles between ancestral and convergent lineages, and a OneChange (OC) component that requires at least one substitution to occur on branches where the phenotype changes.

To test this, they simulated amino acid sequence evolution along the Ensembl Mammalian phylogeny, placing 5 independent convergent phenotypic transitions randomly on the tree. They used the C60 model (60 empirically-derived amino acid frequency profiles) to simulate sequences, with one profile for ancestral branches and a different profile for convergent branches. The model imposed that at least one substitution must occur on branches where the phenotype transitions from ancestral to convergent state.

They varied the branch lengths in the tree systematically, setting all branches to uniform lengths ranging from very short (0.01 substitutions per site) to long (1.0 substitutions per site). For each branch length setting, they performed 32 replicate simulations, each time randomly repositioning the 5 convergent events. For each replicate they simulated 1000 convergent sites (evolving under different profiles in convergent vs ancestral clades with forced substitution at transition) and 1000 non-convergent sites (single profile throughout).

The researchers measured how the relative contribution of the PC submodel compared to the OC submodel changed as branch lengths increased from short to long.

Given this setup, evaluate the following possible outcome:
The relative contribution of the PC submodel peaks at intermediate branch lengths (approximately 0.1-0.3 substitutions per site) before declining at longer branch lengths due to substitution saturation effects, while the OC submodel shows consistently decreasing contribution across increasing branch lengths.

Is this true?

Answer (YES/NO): NO